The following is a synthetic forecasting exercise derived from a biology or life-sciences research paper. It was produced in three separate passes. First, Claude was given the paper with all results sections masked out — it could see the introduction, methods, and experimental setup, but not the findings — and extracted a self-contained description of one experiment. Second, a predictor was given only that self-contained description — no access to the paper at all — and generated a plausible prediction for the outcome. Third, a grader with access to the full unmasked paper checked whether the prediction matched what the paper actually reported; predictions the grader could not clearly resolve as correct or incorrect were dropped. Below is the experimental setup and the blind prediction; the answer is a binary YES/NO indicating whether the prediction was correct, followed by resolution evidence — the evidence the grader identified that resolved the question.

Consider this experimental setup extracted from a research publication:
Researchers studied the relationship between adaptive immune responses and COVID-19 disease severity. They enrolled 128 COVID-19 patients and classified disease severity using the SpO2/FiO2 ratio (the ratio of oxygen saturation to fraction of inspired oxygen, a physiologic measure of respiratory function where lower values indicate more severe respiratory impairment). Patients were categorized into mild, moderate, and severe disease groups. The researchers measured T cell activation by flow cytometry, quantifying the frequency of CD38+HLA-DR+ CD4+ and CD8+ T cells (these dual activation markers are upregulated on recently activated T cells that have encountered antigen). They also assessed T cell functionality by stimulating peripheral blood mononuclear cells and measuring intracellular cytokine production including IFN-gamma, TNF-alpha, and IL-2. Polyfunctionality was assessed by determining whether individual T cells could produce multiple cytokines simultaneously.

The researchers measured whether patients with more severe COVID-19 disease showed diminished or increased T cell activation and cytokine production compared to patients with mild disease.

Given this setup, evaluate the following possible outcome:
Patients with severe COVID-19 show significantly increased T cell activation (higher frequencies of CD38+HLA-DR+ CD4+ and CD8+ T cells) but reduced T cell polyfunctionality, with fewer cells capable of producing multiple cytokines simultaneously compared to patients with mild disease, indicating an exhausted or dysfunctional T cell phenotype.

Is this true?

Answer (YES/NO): NO